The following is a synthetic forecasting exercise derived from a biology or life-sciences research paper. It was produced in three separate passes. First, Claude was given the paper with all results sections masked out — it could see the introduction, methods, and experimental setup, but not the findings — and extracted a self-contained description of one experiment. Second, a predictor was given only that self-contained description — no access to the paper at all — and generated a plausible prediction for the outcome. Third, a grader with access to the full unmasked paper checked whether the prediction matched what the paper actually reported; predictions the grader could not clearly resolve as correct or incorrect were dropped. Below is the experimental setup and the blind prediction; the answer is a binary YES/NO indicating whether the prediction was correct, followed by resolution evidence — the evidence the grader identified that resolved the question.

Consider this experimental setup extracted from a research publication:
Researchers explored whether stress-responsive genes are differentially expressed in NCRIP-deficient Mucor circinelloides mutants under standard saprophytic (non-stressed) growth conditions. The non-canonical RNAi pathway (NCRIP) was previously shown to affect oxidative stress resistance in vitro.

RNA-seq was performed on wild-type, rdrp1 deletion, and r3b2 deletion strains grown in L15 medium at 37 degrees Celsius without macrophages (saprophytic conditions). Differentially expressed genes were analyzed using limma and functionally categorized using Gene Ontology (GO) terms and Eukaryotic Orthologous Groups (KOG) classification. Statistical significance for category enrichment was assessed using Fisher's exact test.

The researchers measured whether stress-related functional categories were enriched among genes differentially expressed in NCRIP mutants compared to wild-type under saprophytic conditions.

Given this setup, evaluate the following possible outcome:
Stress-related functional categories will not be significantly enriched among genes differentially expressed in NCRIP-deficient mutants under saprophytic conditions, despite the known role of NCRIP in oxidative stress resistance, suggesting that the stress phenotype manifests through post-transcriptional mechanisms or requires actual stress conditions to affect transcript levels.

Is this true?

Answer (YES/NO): NO